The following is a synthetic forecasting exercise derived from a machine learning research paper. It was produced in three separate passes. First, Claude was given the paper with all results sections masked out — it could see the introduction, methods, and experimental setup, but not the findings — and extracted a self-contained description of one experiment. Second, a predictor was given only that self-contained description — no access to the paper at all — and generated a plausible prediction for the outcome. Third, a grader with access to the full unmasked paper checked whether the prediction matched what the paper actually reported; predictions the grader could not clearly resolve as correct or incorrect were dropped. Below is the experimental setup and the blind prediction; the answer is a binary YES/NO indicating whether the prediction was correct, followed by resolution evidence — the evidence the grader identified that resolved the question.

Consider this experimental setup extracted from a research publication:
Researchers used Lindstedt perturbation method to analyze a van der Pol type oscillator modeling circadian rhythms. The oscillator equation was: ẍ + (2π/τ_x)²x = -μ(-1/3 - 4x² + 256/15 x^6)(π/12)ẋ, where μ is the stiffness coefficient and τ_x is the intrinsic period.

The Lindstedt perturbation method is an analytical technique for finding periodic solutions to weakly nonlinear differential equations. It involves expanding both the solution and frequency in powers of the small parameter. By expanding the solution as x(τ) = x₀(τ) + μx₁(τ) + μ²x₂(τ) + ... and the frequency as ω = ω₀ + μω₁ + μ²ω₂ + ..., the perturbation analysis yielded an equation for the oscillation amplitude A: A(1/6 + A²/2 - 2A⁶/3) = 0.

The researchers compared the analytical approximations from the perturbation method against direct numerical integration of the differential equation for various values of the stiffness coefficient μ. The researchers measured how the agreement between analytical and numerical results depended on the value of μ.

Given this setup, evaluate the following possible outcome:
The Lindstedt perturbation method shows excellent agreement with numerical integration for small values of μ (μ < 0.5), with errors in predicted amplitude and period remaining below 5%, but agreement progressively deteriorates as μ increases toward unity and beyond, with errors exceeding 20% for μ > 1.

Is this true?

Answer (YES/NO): NO